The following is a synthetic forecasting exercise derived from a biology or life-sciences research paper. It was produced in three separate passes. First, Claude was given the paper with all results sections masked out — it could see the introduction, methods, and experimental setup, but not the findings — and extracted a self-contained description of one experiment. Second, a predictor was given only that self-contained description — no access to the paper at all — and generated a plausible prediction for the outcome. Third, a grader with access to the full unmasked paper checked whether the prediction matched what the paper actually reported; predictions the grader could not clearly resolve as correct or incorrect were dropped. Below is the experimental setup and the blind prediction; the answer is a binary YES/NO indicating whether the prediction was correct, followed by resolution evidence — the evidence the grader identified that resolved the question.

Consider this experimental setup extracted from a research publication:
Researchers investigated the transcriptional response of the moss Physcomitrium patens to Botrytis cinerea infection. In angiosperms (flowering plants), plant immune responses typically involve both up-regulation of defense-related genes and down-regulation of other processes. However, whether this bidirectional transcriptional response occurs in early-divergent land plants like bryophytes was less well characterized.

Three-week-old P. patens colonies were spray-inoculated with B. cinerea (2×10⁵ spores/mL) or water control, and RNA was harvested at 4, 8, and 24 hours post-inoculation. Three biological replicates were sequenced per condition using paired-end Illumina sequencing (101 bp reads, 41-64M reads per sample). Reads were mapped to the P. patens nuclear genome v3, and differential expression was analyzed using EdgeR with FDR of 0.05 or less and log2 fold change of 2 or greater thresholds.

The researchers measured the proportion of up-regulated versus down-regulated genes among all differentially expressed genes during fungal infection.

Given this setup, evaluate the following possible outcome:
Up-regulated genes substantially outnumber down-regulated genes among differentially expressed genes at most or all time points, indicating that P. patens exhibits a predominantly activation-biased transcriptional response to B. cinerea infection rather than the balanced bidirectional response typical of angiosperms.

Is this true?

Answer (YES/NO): NO